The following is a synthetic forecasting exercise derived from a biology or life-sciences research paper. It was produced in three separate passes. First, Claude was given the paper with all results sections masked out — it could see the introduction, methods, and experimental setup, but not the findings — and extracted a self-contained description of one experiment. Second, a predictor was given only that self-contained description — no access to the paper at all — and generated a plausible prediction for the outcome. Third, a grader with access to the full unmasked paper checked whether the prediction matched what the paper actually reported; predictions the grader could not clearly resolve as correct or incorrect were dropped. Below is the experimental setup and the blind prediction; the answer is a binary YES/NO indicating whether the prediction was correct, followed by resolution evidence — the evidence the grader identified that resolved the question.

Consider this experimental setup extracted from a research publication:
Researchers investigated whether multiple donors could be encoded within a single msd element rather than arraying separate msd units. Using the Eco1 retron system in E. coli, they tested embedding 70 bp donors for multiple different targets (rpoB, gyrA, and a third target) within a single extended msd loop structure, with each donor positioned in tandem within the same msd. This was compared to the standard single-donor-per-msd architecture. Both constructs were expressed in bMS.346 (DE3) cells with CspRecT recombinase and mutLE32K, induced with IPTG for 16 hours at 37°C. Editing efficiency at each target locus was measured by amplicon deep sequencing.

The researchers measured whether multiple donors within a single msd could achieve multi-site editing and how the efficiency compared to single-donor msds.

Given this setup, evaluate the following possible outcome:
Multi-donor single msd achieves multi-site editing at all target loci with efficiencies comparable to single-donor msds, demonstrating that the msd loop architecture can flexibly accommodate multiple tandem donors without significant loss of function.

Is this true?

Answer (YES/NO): NO